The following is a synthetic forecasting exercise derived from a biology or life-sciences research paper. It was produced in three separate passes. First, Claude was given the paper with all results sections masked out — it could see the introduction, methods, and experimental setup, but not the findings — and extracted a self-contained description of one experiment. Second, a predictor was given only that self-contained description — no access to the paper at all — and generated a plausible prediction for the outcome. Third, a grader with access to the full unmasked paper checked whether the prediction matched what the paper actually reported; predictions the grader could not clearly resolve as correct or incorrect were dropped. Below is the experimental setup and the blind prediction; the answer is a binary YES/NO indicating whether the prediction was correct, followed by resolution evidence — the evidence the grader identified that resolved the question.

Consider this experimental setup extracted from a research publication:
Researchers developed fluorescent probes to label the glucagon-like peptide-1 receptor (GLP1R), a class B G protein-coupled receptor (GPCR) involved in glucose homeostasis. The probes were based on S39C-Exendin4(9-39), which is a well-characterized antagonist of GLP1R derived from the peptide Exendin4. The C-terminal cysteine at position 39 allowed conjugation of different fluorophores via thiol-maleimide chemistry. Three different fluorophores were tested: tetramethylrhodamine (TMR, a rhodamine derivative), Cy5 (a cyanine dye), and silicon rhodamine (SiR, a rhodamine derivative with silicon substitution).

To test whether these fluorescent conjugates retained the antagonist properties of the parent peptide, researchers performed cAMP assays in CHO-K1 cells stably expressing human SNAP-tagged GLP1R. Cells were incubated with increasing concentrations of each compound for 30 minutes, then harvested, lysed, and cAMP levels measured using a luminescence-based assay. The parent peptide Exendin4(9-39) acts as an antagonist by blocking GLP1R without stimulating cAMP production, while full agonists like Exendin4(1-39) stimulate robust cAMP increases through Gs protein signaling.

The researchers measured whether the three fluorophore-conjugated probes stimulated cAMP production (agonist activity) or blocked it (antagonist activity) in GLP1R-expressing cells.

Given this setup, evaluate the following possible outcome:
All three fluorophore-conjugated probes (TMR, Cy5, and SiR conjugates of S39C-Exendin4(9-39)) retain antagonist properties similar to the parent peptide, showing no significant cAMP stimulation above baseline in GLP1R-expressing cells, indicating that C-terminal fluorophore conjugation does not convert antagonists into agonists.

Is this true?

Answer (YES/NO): NO